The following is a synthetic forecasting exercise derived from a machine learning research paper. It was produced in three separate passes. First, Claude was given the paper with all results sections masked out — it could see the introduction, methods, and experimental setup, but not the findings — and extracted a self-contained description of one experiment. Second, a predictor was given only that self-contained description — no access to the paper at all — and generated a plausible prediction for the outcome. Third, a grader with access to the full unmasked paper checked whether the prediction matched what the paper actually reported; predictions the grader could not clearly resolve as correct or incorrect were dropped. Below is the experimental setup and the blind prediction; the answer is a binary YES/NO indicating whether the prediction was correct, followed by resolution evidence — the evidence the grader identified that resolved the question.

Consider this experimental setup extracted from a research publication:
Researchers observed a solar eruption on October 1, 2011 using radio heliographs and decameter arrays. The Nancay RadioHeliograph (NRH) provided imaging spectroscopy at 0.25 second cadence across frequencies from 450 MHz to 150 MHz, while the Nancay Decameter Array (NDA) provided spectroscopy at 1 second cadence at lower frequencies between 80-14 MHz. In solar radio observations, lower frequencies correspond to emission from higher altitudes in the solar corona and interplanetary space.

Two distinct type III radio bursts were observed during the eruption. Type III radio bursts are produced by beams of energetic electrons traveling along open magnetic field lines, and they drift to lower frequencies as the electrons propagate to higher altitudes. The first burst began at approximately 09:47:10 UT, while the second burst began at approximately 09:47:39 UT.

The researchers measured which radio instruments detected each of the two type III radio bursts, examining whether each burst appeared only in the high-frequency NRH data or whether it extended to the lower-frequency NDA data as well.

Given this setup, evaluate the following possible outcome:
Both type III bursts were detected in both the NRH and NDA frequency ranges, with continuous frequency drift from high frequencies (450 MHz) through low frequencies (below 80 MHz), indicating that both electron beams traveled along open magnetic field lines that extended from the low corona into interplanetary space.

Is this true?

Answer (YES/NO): NO